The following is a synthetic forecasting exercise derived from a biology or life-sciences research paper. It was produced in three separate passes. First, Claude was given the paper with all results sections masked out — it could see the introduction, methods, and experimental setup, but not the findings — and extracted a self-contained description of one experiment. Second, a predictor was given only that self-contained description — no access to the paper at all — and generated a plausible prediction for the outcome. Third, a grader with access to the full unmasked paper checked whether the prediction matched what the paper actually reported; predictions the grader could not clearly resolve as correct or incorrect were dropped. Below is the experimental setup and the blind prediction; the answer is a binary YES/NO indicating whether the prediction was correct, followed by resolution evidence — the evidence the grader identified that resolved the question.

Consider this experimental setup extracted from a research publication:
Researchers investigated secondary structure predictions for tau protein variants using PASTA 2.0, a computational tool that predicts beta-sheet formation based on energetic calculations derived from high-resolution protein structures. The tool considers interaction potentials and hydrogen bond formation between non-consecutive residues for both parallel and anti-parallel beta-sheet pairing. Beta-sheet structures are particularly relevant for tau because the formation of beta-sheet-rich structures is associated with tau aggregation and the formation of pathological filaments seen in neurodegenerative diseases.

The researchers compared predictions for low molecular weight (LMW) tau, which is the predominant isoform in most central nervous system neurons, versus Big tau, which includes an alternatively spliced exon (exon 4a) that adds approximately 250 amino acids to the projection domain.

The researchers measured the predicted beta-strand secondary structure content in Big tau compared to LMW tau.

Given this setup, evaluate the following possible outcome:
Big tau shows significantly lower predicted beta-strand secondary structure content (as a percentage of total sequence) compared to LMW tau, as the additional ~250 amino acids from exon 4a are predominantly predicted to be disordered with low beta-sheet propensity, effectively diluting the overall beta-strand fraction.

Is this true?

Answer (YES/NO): YES